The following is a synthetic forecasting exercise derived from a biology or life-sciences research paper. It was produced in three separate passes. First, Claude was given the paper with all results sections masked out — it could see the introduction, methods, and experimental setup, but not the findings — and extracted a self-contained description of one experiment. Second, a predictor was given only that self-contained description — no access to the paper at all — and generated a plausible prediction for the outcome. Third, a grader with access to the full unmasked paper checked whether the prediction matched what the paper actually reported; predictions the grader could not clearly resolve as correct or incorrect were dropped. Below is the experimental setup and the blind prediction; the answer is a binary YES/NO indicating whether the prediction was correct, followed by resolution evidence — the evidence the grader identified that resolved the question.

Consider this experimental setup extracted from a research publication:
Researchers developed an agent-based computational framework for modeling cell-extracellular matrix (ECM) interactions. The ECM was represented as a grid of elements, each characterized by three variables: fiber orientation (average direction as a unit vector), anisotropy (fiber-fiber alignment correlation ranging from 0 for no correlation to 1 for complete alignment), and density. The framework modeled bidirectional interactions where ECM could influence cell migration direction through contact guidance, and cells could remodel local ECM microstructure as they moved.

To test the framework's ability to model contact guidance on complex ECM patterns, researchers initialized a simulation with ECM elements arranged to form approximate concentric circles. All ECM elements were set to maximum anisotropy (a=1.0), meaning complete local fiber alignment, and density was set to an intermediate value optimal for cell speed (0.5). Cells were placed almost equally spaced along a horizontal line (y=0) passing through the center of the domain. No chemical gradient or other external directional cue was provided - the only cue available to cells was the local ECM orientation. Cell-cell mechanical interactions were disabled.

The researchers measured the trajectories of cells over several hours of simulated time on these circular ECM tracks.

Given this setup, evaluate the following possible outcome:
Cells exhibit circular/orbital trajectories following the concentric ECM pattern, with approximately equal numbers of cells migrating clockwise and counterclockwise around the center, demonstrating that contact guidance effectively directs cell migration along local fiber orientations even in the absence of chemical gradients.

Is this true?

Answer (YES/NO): YES